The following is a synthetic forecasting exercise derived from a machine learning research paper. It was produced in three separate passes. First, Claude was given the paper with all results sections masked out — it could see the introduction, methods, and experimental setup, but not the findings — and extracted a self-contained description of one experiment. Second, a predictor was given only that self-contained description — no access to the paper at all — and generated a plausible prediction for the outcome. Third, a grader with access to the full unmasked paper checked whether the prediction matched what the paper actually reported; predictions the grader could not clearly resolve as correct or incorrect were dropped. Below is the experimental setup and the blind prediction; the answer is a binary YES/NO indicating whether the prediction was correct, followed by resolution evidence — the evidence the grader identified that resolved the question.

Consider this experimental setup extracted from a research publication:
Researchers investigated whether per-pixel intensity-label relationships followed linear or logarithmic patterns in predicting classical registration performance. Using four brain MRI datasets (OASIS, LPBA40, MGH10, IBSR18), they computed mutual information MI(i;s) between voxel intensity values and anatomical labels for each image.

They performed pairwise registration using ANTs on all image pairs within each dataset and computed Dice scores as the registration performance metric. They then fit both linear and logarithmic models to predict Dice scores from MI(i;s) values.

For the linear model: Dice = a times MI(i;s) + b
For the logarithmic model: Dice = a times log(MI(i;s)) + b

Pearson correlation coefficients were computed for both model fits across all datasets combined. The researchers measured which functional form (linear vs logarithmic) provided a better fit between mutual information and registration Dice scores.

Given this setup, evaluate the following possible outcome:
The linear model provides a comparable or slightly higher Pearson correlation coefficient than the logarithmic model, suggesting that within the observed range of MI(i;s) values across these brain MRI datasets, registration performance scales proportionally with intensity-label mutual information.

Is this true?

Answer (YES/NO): NO